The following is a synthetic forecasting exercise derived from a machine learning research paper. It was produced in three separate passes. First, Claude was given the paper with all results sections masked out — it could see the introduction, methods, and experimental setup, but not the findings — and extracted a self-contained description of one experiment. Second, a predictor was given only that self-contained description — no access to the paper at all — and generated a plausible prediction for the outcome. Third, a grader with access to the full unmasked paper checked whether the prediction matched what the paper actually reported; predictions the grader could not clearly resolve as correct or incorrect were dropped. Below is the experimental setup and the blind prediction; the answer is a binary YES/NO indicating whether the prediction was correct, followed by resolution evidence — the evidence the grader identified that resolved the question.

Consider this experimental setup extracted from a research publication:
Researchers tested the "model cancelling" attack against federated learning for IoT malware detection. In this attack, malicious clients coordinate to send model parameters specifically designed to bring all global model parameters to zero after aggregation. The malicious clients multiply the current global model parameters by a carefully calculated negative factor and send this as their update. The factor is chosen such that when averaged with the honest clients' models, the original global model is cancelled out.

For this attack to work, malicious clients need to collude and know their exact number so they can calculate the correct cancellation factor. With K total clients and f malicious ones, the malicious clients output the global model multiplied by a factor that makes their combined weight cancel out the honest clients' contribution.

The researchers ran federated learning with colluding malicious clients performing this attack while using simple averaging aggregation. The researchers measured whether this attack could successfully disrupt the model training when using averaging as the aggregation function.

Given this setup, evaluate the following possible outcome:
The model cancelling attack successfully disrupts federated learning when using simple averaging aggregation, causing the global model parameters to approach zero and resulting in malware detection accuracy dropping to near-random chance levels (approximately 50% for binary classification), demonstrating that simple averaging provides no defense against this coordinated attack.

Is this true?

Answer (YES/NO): NO